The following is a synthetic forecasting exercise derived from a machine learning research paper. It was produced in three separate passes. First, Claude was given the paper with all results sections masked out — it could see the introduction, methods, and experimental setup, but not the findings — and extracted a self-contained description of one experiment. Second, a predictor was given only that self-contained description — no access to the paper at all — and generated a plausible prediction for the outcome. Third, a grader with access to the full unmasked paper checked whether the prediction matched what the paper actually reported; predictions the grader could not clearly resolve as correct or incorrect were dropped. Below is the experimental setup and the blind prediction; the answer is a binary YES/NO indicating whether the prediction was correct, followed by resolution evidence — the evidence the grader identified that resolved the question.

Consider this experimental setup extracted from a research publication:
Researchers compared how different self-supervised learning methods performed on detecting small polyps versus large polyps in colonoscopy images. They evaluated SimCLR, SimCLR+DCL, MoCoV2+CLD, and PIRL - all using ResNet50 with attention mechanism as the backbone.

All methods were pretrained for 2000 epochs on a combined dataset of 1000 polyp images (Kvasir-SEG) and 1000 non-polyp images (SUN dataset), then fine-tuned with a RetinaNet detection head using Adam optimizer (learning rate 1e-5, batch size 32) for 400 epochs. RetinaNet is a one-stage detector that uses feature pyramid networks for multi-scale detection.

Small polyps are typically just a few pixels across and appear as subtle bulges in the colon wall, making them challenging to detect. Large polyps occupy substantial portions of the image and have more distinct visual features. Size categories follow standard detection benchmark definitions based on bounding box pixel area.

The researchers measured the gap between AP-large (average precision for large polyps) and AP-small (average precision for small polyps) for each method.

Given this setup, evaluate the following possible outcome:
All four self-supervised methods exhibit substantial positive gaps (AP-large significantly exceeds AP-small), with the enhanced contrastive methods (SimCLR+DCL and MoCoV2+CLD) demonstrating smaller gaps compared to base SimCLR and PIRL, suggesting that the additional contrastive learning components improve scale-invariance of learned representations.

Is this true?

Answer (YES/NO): NO